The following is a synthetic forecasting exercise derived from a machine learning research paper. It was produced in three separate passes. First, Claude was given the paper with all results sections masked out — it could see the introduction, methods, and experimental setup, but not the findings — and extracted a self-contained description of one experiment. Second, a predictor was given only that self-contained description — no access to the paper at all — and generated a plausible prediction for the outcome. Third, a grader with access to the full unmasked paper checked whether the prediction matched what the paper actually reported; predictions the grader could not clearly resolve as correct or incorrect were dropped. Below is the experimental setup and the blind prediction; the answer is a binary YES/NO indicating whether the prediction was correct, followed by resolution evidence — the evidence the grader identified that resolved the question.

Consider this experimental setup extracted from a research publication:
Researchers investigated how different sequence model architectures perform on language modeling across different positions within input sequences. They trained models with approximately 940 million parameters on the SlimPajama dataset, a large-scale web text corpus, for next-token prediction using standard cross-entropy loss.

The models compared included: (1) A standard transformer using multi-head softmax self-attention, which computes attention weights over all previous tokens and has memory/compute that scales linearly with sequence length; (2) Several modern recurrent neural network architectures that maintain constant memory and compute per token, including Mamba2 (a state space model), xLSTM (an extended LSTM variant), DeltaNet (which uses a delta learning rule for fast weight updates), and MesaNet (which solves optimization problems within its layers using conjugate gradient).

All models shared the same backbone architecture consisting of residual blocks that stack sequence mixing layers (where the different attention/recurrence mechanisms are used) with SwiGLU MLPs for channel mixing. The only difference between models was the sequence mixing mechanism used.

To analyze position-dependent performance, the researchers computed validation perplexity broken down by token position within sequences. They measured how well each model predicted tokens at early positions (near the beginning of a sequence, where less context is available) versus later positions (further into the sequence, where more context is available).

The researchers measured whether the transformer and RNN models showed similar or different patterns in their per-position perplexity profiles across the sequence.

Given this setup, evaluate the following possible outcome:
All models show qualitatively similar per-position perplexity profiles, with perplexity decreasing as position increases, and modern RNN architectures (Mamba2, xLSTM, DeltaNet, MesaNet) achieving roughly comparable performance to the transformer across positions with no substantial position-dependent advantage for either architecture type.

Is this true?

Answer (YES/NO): NO